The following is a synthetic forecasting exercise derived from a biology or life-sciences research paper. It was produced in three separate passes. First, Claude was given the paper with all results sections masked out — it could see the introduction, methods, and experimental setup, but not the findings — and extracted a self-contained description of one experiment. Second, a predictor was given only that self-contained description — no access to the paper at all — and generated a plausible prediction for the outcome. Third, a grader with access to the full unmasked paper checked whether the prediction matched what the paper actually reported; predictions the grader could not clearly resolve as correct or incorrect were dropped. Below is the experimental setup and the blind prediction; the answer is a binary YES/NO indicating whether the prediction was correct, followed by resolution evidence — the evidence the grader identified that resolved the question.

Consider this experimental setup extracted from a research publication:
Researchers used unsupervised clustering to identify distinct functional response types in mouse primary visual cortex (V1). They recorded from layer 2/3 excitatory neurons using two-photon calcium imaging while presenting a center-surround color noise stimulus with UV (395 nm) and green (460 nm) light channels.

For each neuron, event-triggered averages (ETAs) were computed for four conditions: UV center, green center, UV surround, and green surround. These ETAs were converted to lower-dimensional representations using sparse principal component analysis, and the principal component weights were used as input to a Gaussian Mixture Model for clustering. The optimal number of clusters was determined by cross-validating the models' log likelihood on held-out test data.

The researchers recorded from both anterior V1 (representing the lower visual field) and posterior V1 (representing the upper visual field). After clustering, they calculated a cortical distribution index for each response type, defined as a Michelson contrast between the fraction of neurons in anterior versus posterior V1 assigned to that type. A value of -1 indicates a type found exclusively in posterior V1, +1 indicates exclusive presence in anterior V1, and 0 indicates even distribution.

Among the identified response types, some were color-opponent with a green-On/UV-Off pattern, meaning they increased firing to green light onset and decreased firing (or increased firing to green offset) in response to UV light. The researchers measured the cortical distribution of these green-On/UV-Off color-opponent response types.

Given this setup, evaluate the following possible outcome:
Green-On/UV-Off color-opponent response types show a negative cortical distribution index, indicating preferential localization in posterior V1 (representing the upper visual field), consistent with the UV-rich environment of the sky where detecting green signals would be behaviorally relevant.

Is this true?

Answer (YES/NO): YES